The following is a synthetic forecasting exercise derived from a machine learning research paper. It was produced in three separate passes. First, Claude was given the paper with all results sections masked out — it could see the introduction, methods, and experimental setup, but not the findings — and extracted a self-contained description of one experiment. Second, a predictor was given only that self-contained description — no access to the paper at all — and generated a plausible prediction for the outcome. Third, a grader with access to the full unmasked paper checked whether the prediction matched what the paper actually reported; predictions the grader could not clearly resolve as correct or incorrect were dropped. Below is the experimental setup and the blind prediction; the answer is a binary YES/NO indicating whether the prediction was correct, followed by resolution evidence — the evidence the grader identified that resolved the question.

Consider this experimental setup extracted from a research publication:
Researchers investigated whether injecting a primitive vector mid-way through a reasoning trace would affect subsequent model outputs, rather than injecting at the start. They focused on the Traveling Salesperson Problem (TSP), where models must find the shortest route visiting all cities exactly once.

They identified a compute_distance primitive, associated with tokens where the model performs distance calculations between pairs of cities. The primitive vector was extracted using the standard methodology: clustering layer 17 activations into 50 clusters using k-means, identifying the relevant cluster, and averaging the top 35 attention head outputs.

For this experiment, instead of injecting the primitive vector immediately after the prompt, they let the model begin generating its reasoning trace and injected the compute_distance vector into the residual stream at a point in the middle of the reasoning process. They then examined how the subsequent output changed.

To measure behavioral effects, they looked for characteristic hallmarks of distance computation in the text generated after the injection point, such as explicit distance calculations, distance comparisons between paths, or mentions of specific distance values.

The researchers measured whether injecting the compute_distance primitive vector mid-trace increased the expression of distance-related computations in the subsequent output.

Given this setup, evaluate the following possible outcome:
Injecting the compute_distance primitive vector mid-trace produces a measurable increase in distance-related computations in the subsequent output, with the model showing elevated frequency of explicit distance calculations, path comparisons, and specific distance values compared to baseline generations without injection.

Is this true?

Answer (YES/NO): YES